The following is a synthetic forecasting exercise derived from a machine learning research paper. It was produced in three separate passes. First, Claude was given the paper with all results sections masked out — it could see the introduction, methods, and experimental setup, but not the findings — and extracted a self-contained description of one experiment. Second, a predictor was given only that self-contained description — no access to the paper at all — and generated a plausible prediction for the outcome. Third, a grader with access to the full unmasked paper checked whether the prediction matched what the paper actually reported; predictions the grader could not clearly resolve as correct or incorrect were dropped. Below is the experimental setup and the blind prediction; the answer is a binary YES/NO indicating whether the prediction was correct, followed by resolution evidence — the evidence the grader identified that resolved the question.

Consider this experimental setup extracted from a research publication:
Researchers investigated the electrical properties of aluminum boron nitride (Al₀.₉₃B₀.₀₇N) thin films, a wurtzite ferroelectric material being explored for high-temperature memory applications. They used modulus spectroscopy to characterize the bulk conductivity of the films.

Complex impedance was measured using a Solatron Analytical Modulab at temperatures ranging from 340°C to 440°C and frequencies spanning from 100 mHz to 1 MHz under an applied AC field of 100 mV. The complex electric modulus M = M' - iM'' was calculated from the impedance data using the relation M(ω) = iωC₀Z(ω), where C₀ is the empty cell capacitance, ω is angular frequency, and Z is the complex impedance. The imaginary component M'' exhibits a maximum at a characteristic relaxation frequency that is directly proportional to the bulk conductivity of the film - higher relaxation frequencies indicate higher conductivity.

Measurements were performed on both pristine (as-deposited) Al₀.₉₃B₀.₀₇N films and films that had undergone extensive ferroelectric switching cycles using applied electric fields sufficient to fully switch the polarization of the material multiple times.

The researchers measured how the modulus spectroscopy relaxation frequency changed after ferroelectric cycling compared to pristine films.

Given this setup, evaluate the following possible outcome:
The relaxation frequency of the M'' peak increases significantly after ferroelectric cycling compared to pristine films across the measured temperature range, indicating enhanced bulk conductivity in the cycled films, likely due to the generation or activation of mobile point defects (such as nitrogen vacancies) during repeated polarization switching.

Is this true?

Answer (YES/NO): YES